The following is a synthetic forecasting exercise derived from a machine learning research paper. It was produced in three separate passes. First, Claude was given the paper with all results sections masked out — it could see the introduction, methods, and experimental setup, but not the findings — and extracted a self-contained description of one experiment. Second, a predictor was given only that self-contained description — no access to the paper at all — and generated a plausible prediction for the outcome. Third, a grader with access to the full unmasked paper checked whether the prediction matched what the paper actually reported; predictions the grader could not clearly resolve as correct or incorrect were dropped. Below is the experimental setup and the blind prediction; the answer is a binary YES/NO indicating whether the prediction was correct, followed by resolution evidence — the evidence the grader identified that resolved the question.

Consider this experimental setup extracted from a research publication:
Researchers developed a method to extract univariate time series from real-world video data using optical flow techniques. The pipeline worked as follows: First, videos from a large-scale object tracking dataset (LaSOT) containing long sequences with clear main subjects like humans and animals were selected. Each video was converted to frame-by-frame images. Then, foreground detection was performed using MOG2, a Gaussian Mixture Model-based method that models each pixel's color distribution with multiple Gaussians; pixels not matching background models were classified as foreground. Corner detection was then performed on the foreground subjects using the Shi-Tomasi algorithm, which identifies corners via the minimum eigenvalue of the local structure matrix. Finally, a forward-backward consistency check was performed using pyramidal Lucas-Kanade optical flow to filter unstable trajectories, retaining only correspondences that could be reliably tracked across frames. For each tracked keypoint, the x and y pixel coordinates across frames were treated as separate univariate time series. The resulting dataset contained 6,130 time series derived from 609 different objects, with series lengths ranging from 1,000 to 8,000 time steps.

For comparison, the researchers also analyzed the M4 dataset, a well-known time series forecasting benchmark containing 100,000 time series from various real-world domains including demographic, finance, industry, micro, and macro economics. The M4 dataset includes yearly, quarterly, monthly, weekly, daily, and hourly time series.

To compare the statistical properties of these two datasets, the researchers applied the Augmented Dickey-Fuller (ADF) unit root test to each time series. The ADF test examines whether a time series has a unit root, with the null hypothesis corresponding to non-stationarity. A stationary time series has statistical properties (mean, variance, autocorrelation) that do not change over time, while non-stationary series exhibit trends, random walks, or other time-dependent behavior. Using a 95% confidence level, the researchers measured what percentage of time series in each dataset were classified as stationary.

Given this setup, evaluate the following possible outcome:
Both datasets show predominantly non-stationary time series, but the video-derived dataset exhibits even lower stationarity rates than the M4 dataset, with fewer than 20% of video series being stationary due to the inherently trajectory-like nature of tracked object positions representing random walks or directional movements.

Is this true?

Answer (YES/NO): NO